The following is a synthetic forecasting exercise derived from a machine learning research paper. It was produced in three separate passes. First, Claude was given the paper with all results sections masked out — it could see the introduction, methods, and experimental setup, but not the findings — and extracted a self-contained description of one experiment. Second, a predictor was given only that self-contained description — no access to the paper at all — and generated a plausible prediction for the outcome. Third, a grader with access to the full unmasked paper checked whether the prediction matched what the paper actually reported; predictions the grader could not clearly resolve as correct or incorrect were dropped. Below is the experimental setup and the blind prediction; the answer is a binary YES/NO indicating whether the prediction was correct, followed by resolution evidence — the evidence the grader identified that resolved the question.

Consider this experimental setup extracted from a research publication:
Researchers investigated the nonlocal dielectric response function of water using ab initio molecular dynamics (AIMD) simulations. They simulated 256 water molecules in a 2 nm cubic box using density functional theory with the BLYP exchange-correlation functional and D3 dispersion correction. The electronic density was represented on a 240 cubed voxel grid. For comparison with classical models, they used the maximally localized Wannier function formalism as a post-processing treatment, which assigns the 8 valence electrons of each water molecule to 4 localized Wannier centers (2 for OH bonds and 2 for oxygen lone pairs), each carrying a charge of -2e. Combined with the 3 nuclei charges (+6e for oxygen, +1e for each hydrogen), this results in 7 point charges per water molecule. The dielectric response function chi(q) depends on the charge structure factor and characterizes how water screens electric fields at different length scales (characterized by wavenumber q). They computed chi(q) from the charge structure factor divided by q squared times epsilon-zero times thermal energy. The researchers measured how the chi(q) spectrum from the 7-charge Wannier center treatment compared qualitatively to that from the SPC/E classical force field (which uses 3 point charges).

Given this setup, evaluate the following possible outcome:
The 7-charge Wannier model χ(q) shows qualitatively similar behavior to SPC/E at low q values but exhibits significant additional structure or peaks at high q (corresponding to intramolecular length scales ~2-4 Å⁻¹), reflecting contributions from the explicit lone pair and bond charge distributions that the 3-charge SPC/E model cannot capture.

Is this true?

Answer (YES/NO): NO